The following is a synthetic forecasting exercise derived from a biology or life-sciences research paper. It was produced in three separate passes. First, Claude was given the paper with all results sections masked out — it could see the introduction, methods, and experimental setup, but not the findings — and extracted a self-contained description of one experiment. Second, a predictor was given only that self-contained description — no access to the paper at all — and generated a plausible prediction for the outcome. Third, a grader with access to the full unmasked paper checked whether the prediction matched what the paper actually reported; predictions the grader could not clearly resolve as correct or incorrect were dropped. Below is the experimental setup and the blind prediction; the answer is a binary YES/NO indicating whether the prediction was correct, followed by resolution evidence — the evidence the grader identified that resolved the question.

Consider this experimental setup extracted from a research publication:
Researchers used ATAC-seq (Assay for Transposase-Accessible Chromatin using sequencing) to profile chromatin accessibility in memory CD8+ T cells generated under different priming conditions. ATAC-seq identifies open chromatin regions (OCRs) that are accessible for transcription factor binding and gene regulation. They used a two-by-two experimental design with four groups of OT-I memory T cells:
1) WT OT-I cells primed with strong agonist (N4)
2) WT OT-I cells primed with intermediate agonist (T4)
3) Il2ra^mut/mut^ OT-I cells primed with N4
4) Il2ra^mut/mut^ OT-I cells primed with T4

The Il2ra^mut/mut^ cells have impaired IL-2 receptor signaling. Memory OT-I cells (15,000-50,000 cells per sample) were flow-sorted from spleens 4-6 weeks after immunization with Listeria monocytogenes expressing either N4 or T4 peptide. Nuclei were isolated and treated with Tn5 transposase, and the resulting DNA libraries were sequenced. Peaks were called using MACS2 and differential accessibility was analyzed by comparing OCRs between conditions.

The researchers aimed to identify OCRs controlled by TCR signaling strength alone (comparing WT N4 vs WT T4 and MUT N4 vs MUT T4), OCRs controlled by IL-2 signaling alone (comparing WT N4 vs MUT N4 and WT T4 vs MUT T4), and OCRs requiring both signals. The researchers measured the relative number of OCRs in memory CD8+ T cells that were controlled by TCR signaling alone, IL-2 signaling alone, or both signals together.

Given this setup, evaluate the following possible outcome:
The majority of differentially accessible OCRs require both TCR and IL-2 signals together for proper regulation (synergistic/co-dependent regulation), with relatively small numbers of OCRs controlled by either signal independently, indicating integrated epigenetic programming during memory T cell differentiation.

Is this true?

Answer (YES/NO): NO